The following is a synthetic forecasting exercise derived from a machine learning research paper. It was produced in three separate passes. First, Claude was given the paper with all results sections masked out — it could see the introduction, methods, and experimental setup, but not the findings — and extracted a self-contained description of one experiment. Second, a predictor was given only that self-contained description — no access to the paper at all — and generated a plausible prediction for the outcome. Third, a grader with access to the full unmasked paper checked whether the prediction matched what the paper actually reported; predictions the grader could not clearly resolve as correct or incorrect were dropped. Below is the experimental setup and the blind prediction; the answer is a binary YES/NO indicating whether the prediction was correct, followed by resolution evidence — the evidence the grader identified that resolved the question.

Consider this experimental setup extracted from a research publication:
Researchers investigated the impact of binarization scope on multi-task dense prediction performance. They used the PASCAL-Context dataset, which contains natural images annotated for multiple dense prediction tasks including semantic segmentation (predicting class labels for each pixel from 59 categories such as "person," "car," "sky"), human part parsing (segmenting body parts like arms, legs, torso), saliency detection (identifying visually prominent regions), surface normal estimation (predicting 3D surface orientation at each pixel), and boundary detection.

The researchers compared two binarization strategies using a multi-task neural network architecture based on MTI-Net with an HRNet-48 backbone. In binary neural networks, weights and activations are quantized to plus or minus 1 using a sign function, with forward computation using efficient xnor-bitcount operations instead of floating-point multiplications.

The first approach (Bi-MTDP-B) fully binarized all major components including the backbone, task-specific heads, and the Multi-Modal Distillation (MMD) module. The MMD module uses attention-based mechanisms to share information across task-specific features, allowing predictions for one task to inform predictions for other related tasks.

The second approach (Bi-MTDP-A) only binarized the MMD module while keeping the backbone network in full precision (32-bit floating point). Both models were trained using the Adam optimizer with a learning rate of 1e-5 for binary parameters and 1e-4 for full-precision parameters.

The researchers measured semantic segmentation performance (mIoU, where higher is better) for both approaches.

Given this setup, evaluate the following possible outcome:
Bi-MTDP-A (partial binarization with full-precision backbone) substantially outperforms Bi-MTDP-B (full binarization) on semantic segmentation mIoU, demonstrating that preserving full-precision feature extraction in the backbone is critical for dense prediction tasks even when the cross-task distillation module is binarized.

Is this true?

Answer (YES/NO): YES